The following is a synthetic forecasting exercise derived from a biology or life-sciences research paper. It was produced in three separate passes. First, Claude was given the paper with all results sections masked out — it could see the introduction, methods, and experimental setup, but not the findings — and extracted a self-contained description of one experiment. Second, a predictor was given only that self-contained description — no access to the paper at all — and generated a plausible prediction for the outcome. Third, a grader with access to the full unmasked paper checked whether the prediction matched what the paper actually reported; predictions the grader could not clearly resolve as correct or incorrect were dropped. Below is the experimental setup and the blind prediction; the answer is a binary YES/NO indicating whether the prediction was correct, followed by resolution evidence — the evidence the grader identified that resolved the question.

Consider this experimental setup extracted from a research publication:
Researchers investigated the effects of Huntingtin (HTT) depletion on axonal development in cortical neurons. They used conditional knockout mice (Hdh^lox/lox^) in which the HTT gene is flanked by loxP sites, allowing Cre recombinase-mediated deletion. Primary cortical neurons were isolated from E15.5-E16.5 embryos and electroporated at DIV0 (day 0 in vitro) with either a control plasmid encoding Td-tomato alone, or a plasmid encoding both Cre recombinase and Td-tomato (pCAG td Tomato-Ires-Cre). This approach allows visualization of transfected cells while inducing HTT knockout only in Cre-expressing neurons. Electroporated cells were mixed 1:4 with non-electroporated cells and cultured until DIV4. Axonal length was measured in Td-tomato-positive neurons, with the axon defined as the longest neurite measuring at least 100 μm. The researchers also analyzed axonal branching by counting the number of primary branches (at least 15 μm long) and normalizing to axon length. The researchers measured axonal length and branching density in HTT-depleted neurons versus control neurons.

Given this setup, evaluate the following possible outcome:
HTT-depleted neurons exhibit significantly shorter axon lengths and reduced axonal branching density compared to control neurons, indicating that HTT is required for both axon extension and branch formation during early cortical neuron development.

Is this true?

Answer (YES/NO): NO